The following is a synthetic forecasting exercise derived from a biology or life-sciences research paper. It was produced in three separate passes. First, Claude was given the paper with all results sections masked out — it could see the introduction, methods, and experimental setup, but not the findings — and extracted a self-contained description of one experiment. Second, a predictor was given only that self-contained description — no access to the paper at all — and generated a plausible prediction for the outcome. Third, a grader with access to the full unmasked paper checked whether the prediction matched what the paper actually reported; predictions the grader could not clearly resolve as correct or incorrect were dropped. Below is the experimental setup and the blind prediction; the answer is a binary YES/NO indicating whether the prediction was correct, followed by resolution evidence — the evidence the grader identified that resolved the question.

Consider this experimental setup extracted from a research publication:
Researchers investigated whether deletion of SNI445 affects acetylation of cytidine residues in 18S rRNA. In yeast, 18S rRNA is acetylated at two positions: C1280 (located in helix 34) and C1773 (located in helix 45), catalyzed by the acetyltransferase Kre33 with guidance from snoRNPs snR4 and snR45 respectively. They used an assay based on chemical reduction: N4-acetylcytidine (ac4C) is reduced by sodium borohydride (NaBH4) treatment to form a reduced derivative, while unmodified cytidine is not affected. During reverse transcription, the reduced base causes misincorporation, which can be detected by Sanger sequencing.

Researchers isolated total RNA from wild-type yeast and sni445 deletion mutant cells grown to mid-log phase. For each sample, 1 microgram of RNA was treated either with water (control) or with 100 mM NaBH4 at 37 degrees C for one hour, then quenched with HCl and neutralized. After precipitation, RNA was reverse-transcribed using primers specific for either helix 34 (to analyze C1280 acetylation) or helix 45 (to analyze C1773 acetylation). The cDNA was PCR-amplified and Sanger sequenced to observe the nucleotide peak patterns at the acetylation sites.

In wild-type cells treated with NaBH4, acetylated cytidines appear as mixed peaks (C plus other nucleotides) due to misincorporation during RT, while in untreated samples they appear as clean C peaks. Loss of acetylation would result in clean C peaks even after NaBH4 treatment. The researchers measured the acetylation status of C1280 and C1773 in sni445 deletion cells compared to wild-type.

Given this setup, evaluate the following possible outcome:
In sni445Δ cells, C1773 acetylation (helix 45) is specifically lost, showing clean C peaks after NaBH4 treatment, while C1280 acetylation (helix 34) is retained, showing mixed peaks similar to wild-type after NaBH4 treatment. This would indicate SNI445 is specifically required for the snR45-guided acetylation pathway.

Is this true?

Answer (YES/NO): NO